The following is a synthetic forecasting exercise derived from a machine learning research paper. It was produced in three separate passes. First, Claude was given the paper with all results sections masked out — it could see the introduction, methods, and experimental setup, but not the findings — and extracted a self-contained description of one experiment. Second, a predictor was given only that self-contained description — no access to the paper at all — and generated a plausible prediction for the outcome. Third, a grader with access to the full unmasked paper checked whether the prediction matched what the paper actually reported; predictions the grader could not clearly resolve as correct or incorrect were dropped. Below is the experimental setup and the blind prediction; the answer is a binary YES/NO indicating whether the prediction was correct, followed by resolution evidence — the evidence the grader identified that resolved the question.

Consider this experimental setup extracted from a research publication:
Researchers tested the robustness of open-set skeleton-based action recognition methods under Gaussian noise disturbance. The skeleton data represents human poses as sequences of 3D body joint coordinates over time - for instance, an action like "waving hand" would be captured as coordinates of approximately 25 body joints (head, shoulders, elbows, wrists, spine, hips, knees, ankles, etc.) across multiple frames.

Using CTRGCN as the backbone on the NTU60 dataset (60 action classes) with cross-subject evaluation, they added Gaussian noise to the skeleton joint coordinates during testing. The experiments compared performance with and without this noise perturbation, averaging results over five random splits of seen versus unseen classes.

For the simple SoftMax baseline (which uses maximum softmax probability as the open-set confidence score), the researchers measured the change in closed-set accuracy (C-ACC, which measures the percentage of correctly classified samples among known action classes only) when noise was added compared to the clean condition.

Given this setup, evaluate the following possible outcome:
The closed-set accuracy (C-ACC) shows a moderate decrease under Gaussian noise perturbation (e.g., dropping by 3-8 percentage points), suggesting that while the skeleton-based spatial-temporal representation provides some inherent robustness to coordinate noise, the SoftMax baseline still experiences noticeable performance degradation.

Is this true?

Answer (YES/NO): NO